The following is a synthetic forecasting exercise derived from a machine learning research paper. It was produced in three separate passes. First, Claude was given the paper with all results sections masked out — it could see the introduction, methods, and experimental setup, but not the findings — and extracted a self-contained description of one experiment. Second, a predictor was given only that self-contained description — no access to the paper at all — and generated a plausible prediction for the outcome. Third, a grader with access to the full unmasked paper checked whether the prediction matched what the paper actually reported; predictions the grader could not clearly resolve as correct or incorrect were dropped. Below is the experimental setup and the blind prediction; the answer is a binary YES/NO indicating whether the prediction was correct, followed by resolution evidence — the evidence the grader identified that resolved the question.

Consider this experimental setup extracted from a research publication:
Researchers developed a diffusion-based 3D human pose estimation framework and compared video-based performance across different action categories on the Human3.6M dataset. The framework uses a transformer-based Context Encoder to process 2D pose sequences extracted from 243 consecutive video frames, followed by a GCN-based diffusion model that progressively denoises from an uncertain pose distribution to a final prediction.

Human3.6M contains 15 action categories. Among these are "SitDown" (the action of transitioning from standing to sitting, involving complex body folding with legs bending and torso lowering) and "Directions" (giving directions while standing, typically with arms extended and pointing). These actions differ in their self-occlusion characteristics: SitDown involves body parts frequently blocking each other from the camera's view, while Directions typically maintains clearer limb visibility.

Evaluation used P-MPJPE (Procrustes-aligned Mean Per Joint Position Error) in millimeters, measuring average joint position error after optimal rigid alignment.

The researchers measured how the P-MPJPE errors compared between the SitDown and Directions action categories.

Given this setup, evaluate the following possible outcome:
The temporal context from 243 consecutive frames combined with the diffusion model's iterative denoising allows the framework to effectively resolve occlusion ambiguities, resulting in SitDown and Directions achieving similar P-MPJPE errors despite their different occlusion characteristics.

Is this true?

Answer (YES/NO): NO